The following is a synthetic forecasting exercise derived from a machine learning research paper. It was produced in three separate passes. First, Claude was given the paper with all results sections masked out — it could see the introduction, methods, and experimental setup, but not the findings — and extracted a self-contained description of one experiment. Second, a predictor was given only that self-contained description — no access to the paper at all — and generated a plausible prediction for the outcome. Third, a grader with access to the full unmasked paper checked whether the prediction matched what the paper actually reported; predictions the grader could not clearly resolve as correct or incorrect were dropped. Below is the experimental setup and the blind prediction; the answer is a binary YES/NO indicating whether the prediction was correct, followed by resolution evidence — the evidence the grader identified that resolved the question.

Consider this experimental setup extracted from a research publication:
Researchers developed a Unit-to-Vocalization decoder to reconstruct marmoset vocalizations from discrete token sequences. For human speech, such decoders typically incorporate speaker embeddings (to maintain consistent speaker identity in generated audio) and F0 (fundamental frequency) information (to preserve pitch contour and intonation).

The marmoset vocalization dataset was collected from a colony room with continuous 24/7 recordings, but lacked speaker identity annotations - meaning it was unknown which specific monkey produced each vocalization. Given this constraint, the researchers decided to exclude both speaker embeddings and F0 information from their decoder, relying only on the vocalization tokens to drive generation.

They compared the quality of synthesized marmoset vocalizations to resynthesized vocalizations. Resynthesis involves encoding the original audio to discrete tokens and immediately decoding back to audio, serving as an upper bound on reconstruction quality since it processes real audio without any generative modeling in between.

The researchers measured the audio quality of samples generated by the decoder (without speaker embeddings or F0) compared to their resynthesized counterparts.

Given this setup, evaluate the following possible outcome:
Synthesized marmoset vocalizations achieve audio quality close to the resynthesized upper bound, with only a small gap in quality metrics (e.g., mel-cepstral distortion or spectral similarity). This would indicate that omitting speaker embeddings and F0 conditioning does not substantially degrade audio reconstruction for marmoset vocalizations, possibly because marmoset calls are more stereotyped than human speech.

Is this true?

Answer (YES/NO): YES